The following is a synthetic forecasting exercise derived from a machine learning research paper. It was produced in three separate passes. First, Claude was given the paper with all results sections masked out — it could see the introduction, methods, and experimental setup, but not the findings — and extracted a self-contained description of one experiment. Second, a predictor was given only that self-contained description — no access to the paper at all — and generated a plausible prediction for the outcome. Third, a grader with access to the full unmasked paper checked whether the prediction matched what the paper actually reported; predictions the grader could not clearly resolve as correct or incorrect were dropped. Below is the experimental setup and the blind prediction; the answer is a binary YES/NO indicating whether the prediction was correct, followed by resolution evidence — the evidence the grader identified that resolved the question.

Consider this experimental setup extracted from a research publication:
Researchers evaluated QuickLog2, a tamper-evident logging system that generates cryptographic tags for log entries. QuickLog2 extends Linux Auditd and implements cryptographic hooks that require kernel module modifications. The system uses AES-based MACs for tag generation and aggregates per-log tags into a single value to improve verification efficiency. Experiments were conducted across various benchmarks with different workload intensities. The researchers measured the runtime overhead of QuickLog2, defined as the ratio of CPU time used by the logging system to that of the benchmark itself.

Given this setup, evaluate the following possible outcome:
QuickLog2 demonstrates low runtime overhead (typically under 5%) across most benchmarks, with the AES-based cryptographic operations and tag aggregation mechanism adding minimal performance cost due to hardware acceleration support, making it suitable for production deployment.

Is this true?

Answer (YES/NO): NO